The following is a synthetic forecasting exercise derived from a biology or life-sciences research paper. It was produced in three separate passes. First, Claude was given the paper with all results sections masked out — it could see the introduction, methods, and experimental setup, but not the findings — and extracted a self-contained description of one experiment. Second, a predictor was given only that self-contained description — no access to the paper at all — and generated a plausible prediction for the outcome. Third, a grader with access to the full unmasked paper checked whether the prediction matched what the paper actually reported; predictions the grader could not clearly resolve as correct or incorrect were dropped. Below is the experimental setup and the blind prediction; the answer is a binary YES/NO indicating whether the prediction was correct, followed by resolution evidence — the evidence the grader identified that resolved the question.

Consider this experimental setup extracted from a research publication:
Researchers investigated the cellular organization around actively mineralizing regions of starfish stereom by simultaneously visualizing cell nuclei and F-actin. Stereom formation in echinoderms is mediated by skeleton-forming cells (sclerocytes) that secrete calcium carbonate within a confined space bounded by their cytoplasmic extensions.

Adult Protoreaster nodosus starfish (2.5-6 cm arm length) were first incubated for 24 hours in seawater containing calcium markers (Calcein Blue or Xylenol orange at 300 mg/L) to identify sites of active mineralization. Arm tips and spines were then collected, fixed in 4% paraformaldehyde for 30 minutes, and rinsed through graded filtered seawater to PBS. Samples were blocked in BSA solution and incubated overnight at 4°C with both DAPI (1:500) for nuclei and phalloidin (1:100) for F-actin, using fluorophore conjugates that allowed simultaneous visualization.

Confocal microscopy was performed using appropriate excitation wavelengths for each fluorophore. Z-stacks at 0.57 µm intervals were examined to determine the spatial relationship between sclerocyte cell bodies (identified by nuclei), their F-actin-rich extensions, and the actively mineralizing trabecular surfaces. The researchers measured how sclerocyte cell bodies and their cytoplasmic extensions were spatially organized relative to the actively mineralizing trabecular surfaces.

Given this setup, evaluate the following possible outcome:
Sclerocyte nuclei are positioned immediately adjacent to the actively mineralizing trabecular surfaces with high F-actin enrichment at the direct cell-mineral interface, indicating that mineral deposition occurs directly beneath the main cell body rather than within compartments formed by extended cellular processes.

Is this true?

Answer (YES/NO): NO